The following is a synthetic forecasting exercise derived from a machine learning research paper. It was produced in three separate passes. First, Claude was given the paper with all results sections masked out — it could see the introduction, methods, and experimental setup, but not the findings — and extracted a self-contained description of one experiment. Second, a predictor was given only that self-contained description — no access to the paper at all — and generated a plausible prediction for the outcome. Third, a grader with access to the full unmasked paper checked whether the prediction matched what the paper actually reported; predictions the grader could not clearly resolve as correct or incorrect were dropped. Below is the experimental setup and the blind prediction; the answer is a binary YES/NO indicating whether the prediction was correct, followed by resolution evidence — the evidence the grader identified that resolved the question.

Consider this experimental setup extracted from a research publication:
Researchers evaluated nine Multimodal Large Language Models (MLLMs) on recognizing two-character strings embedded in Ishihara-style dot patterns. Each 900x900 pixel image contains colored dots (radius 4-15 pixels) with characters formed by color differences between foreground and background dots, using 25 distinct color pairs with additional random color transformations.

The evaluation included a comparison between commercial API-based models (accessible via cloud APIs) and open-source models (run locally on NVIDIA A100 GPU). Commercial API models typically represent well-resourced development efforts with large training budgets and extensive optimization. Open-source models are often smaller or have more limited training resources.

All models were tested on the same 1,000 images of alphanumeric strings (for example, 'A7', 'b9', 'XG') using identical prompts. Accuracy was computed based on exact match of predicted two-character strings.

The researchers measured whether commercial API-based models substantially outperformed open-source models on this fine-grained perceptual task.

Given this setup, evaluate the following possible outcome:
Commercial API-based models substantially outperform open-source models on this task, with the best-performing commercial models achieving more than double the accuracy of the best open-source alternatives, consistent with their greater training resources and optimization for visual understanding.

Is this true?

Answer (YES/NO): NO